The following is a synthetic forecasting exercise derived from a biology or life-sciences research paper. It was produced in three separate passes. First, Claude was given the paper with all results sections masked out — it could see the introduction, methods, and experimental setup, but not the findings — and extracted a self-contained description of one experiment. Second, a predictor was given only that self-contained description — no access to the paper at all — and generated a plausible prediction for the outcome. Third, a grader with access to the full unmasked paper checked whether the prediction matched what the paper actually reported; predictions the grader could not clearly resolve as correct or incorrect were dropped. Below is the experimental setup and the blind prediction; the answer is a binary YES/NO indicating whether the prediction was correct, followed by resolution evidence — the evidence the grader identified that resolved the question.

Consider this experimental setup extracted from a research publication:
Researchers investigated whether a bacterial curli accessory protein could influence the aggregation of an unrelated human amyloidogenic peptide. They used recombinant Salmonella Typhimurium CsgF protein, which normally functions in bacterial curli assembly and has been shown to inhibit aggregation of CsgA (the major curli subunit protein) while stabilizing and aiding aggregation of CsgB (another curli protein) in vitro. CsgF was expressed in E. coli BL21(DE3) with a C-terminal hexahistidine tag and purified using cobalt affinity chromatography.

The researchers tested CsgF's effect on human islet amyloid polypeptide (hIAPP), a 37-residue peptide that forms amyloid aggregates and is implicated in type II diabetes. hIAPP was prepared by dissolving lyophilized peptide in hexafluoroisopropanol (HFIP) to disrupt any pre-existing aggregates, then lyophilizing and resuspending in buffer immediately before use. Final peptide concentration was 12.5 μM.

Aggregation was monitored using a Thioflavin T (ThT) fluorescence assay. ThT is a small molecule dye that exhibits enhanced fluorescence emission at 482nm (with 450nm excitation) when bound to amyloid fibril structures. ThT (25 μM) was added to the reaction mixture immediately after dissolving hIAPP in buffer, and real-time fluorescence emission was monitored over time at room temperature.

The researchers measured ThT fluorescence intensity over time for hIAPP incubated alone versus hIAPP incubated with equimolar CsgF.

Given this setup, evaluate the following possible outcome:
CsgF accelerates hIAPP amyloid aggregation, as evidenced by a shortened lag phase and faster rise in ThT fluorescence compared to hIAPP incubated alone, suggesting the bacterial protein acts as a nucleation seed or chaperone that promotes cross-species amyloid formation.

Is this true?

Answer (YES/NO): NO